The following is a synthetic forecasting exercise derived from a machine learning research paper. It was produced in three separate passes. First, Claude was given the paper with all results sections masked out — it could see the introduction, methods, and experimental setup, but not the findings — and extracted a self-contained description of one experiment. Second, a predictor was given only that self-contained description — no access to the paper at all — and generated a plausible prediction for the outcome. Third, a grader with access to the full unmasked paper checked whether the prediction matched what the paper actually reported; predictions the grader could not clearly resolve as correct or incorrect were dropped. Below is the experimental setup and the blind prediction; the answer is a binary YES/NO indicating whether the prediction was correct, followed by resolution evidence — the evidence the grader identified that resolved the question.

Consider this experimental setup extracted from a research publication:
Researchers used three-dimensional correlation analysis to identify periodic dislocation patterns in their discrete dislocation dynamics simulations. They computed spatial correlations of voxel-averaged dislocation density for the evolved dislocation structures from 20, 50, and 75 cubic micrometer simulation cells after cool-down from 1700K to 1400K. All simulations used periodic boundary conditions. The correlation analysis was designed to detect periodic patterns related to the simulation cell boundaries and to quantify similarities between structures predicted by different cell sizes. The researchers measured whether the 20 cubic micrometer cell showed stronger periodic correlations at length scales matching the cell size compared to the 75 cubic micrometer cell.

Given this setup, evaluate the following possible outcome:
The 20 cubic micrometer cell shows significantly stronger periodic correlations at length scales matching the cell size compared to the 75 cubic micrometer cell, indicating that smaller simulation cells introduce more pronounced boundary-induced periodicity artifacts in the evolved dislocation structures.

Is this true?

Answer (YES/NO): YES